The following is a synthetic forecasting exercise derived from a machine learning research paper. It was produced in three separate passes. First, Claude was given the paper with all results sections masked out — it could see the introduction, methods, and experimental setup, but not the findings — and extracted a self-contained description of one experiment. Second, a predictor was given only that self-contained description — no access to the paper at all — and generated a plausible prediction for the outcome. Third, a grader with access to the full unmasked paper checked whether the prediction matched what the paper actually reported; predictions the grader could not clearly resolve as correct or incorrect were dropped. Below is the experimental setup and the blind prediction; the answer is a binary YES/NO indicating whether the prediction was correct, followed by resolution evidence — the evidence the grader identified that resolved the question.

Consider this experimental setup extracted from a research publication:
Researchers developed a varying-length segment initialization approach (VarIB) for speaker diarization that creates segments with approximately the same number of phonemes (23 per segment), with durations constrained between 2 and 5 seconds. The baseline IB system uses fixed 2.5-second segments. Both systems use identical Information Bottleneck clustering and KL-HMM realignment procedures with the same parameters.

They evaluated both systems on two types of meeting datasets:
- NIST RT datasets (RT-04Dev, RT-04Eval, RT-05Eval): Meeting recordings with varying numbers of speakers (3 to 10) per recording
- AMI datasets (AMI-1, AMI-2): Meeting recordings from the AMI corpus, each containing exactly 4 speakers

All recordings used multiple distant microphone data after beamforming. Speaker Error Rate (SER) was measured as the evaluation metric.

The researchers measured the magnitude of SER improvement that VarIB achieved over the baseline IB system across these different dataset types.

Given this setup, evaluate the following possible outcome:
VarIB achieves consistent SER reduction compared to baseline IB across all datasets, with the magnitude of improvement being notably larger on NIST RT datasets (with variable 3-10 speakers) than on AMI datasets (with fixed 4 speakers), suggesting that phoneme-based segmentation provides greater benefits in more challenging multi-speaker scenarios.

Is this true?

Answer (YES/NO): YES